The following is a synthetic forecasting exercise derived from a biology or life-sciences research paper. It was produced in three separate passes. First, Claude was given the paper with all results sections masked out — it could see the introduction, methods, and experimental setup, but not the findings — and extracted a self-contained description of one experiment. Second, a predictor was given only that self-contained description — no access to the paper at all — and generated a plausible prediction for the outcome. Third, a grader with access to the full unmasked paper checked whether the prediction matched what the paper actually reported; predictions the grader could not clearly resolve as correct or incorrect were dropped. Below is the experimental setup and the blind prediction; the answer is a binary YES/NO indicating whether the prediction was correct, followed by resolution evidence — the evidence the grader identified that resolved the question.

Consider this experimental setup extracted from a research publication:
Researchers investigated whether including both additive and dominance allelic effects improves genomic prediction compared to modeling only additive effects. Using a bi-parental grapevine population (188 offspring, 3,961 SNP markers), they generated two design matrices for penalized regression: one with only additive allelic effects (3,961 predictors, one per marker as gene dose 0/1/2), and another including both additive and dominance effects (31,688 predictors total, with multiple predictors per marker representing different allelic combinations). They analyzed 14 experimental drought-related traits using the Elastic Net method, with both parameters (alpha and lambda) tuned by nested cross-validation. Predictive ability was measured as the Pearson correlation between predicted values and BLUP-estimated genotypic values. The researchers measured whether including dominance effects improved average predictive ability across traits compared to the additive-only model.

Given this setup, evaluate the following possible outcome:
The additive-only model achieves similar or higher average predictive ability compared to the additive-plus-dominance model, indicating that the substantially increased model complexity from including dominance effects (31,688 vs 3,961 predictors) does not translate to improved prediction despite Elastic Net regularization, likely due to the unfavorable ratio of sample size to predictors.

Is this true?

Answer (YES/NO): YES